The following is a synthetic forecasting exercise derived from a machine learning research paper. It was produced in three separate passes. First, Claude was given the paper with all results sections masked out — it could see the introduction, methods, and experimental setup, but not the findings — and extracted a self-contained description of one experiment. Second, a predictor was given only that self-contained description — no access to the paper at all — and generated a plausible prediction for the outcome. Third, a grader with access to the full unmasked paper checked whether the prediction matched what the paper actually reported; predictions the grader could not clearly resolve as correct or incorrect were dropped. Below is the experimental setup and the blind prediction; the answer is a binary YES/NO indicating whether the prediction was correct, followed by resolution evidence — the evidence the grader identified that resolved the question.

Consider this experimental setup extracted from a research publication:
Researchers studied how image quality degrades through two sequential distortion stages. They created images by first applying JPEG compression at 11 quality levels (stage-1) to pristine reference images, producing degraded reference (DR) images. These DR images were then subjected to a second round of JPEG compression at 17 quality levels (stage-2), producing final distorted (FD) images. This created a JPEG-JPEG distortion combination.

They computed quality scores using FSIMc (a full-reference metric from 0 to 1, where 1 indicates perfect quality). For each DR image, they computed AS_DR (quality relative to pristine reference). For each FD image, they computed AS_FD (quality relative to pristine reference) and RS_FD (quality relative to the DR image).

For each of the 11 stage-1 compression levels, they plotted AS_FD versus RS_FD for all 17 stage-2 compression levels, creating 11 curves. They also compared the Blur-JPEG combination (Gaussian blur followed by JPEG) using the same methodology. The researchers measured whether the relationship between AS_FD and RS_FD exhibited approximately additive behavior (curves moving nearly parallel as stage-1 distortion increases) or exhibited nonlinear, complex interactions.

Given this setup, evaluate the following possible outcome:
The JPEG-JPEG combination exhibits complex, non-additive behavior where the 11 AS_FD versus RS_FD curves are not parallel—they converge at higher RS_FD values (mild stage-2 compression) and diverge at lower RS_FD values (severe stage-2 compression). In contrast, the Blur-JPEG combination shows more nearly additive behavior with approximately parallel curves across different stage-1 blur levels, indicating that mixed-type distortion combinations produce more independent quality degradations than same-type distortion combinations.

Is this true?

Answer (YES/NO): NO